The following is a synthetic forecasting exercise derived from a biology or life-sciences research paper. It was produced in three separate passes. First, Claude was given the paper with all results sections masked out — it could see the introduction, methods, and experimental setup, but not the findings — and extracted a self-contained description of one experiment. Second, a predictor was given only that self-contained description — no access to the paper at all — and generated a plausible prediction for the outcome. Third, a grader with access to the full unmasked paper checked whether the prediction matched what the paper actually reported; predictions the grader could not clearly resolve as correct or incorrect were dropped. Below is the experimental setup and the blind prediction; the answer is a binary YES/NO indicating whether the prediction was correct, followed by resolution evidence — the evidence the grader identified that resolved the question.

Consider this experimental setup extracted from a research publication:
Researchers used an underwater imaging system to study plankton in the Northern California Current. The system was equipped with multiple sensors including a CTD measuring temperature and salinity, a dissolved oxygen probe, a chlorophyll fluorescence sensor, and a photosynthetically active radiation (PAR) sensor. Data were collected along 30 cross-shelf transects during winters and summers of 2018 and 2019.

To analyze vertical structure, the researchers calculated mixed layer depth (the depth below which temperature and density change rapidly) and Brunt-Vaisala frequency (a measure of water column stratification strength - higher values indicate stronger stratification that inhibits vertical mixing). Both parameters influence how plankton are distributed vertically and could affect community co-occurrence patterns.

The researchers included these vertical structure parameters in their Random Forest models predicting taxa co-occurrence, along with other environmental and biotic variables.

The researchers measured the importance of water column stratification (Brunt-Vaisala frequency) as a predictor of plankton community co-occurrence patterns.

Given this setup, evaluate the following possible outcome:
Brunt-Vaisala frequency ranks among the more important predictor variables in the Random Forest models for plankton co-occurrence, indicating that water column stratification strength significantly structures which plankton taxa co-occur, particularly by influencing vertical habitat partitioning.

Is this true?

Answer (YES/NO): NO